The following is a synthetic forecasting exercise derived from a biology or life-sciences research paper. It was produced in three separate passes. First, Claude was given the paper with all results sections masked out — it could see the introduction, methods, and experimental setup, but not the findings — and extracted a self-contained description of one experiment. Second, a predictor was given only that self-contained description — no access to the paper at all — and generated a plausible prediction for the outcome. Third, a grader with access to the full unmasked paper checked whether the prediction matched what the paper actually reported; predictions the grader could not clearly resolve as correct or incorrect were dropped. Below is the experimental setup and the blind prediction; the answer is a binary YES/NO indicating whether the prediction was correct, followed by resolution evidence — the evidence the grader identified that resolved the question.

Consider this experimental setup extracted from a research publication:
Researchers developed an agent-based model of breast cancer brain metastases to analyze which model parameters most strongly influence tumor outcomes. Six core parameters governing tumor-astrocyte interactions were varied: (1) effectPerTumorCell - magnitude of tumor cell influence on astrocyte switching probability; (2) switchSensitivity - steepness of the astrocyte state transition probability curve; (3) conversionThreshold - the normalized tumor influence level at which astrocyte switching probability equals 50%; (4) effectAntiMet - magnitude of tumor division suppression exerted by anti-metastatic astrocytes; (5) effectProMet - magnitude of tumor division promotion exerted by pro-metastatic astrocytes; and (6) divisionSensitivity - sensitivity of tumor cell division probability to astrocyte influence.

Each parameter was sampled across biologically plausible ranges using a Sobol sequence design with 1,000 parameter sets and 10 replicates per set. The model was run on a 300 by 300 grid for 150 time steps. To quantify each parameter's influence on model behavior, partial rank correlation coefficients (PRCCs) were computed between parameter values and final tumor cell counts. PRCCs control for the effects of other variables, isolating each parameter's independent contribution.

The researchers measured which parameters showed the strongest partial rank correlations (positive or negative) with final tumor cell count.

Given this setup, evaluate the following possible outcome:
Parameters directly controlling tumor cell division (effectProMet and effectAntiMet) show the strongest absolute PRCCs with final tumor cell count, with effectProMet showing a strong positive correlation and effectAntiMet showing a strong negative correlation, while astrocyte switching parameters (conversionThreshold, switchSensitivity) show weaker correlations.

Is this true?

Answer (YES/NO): NO